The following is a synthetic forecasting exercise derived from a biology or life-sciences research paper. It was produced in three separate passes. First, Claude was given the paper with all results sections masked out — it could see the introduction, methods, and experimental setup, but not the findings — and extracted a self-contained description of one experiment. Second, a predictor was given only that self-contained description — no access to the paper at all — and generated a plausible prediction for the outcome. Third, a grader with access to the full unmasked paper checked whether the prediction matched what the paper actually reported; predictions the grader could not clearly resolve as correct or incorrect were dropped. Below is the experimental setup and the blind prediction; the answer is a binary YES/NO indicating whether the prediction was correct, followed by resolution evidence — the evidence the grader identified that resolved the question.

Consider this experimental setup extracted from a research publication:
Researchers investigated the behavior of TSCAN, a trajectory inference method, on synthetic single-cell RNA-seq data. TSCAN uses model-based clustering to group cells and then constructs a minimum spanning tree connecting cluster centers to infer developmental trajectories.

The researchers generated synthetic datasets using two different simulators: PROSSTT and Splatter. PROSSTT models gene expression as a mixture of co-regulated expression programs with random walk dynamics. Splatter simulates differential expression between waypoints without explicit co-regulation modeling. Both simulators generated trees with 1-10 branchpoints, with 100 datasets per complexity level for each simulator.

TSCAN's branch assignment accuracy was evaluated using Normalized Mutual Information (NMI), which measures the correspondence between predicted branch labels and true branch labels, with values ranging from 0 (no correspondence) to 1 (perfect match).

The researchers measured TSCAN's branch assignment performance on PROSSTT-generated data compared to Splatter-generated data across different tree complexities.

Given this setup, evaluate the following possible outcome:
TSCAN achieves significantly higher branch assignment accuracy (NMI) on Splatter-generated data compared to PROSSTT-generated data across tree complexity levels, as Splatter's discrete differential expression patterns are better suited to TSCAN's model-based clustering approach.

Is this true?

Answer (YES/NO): NO